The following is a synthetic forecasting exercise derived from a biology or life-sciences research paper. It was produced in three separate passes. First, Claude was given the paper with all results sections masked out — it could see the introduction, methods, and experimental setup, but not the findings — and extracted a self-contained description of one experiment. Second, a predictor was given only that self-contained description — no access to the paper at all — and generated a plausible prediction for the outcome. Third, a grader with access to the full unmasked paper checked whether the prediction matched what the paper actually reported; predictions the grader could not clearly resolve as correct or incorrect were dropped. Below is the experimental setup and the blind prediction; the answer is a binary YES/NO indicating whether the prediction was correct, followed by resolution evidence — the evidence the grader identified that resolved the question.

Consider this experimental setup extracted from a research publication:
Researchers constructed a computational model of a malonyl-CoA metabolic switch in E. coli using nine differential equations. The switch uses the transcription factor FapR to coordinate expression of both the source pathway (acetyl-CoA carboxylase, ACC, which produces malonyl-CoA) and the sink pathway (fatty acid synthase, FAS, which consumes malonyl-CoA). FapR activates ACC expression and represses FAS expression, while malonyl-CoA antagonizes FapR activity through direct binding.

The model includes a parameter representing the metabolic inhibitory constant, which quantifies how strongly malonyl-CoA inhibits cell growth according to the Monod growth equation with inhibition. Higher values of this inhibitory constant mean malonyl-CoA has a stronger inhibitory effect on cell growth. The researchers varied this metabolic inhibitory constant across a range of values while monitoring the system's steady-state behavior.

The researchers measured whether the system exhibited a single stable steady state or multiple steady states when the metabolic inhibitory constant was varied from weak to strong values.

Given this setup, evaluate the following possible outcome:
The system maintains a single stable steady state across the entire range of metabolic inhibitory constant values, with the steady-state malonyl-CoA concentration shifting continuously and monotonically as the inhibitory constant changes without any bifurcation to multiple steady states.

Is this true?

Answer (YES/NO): NO